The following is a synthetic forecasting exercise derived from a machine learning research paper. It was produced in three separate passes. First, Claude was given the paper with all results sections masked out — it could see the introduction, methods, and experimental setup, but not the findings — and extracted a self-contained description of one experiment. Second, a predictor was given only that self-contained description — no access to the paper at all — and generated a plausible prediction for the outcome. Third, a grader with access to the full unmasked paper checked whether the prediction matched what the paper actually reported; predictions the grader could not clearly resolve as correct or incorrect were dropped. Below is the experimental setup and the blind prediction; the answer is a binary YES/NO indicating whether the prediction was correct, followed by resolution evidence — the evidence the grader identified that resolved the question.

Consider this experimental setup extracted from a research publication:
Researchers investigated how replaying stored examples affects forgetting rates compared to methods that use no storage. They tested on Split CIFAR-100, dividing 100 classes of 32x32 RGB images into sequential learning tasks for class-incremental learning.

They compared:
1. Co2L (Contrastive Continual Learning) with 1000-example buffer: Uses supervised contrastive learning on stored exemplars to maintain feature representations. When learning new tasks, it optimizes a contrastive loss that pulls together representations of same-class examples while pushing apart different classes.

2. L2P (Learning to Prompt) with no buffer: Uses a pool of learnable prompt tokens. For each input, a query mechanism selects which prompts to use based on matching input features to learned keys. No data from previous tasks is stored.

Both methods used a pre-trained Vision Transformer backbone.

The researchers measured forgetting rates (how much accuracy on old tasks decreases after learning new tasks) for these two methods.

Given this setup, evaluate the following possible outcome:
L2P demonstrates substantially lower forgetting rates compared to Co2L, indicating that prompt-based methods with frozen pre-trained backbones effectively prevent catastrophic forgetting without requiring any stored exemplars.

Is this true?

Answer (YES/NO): YES